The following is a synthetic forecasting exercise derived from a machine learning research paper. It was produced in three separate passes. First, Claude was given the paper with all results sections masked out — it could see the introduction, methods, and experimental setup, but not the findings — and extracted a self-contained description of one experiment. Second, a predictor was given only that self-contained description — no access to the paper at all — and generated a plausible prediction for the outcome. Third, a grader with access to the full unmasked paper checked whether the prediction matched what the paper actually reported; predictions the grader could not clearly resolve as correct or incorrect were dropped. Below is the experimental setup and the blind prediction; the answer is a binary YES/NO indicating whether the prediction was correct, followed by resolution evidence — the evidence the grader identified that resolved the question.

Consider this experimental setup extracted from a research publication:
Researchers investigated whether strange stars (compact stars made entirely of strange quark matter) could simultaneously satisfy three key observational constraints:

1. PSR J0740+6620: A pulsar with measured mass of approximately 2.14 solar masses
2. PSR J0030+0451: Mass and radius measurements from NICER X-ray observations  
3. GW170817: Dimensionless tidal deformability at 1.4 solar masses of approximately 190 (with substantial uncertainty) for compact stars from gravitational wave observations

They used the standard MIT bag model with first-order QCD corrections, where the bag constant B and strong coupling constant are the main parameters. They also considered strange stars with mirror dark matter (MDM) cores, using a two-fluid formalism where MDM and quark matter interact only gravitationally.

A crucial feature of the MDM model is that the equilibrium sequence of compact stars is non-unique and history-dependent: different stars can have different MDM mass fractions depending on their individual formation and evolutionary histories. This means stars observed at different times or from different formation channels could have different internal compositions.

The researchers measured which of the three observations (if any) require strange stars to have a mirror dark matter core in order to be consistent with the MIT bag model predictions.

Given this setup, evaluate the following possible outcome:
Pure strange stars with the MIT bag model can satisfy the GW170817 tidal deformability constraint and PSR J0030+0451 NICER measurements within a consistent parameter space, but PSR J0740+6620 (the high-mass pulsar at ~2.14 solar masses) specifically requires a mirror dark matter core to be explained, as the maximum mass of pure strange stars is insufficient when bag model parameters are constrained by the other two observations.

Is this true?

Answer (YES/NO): NO